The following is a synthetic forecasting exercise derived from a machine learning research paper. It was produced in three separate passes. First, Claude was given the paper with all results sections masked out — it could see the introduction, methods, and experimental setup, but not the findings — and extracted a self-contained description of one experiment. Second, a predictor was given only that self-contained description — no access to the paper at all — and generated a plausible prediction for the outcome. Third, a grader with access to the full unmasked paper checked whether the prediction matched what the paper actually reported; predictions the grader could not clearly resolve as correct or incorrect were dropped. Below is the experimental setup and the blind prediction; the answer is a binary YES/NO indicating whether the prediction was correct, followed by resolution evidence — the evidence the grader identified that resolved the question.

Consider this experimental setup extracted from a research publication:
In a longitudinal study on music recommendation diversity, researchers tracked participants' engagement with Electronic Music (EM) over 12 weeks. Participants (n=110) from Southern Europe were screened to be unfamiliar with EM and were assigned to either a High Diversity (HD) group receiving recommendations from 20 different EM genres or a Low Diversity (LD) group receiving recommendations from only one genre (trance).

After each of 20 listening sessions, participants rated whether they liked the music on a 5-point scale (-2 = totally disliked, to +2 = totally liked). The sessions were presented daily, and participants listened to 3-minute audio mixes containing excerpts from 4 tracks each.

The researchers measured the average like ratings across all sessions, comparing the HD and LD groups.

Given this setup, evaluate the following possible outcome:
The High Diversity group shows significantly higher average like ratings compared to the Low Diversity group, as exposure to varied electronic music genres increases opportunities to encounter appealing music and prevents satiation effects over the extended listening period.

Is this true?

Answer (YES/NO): NO